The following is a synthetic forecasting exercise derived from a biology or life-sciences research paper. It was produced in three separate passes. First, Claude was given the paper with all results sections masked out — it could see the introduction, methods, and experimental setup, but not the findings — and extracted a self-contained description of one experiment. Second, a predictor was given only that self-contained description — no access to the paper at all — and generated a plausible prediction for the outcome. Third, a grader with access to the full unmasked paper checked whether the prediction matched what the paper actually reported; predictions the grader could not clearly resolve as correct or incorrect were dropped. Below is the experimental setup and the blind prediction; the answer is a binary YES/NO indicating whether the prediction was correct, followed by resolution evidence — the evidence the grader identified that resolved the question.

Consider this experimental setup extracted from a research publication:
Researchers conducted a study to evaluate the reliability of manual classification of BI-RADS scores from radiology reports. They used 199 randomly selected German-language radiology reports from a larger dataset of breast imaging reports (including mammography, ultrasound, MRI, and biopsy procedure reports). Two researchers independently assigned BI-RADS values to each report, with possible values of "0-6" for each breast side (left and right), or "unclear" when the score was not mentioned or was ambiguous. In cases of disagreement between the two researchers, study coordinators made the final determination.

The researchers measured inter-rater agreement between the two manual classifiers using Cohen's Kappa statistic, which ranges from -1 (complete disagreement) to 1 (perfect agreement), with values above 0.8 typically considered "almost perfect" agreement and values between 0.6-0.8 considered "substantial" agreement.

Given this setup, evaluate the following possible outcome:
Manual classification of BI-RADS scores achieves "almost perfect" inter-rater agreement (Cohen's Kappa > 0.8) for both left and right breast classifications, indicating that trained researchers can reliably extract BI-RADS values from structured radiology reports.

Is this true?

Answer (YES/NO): NO